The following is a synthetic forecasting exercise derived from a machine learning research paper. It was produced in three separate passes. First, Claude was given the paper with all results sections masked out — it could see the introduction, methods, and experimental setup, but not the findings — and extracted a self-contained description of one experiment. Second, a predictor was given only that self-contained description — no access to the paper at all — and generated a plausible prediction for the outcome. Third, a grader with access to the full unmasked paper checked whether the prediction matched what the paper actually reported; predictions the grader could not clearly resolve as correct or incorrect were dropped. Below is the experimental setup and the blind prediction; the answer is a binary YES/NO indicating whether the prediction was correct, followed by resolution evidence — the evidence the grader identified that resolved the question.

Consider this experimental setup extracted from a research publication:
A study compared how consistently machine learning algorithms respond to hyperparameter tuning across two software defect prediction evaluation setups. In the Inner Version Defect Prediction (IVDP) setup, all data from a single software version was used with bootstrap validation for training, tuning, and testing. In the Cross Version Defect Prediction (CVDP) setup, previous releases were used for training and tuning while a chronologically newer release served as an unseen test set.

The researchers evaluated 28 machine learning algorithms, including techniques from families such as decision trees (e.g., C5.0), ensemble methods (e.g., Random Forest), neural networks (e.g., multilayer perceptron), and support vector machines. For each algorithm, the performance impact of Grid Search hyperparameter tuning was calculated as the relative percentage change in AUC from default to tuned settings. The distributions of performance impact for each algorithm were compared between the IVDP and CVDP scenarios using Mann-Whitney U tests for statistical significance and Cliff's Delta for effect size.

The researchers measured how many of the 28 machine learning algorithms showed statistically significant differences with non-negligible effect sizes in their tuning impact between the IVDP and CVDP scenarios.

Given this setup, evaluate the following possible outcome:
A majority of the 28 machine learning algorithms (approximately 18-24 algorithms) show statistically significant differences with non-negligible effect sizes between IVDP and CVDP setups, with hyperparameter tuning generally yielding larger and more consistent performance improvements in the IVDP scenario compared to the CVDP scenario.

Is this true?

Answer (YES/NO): NO